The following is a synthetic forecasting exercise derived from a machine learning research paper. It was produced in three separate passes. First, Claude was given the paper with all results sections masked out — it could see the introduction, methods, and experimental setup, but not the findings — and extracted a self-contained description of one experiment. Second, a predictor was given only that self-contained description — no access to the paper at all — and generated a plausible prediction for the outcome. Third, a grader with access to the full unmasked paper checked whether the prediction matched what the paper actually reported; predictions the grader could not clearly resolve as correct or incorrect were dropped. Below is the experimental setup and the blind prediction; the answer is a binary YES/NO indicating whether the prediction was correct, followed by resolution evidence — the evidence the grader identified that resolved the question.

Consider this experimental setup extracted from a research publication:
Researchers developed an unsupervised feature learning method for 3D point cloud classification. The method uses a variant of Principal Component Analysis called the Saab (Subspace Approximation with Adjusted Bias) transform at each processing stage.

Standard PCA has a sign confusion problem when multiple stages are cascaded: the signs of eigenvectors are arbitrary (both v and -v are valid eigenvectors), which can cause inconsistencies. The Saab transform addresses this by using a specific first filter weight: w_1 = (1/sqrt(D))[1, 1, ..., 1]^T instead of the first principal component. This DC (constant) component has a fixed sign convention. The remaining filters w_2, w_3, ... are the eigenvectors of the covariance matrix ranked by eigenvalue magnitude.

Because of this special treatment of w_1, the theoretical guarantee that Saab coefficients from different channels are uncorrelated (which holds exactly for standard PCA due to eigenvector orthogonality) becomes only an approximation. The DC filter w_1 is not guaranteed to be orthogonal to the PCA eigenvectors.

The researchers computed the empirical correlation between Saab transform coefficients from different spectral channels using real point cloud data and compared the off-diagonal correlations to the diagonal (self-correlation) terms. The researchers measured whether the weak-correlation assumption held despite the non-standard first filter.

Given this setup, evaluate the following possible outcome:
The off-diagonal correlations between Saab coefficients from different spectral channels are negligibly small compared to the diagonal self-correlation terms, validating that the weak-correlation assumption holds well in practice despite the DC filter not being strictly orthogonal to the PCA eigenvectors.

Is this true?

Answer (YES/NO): YES